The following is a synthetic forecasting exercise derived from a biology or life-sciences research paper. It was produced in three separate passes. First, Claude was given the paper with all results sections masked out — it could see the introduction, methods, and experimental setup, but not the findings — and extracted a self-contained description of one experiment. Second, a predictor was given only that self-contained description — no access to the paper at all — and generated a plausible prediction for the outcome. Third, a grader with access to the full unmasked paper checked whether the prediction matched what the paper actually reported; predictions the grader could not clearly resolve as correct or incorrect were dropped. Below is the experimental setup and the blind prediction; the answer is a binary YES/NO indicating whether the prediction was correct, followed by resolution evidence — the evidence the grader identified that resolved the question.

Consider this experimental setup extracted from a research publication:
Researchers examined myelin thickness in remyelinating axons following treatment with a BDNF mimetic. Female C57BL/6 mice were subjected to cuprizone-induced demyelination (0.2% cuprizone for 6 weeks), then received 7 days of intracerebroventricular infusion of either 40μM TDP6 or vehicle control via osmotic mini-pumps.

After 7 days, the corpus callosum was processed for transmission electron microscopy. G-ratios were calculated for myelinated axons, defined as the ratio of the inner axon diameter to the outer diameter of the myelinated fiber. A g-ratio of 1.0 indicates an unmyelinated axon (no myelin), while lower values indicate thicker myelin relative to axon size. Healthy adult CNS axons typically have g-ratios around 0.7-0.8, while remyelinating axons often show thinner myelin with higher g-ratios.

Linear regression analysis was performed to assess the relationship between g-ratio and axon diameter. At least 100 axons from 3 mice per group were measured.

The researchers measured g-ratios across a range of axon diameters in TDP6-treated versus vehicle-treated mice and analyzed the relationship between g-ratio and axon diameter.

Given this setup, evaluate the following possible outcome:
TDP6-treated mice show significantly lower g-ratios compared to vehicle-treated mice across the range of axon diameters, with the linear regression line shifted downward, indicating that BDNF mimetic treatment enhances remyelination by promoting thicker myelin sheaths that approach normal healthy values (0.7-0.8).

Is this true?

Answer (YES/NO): YES